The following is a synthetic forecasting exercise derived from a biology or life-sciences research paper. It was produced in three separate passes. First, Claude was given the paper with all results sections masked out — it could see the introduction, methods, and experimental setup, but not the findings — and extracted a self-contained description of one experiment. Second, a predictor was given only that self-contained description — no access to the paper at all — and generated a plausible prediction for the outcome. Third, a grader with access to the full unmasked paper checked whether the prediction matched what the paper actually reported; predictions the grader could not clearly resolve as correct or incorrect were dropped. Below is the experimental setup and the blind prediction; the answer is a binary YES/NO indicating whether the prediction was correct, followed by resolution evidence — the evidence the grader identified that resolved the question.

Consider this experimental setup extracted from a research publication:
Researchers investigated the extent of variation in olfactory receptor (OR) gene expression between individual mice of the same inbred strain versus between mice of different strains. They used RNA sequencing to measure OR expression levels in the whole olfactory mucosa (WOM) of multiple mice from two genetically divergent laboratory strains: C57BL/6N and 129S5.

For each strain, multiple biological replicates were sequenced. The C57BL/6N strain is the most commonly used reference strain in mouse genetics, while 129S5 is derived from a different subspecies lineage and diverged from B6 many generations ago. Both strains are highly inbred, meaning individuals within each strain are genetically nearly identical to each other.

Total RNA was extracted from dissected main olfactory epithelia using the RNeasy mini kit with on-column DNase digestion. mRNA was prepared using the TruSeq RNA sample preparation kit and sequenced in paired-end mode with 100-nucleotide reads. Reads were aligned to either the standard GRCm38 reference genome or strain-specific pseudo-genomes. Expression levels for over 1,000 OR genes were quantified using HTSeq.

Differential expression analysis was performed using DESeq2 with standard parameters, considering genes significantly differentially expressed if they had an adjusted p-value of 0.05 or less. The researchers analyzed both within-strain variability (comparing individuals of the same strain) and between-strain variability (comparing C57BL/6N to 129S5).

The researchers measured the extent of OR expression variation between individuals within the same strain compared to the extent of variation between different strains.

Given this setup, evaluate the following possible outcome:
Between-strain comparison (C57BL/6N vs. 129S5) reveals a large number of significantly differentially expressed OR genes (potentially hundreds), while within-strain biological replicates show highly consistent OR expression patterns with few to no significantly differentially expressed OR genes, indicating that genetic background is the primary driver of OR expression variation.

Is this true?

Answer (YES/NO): YES